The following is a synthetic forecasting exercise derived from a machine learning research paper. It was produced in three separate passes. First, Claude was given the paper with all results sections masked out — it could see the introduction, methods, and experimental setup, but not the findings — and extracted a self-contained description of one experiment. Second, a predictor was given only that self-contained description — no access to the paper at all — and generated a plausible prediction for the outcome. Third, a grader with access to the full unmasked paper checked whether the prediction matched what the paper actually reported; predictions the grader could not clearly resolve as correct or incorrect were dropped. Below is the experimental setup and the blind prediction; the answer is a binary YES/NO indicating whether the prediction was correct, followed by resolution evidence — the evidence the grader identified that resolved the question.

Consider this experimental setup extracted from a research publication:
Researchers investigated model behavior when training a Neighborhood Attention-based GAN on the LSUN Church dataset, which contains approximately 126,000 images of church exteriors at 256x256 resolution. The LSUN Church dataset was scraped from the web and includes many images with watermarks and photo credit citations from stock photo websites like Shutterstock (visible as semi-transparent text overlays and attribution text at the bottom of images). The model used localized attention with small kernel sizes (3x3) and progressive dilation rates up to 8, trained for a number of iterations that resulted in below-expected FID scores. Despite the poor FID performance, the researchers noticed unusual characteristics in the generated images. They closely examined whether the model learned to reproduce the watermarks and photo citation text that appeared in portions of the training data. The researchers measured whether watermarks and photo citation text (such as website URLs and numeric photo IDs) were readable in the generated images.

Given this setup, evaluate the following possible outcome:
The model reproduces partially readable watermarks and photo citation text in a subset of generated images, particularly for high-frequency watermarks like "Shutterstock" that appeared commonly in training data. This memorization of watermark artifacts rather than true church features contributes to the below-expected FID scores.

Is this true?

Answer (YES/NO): NO